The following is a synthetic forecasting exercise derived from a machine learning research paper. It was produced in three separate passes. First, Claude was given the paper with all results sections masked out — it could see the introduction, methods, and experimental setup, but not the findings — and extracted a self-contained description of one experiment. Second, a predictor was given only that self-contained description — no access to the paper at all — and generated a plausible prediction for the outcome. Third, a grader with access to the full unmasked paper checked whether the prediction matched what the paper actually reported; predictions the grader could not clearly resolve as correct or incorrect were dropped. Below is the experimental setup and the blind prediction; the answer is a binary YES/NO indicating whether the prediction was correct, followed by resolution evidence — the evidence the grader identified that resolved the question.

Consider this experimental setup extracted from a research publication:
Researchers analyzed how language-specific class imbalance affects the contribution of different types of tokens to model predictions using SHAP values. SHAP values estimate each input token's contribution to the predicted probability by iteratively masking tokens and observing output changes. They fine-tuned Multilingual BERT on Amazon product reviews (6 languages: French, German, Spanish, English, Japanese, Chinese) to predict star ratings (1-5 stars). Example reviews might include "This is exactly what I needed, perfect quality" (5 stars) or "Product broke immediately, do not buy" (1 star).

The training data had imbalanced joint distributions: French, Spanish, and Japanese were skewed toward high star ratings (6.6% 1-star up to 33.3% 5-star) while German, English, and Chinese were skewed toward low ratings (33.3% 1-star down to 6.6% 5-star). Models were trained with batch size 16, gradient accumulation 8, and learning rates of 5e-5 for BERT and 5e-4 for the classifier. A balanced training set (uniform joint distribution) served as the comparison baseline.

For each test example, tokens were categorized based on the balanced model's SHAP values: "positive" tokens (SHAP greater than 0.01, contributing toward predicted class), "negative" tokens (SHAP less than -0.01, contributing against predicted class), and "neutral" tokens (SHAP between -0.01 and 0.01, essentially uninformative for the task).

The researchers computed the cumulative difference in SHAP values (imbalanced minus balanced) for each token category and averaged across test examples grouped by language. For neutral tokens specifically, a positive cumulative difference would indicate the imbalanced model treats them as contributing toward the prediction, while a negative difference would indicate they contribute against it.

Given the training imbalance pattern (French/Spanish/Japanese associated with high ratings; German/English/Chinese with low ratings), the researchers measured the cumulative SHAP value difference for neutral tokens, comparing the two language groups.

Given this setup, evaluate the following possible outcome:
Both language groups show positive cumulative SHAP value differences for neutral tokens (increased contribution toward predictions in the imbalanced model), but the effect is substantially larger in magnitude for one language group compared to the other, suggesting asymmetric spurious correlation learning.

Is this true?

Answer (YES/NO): NO